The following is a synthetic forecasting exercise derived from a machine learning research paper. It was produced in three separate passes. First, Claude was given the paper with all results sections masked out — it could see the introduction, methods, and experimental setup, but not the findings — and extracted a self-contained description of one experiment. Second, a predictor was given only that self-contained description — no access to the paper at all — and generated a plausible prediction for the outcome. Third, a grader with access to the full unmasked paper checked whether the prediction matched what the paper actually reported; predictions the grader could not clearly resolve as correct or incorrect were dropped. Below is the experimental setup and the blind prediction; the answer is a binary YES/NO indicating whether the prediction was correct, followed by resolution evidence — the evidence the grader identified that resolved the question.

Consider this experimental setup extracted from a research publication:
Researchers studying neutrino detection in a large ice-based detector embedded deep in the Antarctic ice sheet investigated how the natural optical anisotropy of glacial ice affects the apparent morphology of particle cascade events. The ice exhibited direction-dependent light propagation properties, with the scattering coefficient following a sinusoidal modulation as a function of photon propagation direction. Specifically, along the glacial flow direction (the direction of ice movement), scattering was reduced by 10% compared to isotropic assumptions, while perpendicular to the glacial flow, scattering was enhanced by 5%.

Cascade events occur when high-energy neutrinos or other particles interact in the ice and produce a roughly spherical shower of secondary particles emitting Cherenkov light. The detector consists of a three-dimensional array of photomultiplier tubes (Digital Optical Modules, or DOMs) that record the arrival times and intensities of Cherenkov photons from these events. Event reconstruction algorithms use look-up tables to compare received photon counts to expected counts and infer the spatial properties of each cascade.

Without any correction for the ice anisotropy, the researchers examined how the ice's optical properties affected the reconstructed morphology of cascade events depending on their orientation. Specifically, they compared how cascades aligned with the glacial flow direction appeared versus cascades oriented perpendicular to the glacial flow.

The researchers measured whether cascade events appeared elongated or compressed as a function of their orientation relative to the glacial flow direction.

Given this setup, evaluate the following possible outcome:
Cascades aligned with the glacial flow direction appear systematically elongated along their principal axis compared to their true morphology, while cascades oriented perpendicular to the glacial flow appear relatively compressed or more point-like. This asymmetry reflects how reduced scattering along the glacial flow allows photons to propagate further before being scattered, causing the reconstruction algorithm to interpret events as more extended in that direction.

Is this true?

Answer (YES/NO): YES